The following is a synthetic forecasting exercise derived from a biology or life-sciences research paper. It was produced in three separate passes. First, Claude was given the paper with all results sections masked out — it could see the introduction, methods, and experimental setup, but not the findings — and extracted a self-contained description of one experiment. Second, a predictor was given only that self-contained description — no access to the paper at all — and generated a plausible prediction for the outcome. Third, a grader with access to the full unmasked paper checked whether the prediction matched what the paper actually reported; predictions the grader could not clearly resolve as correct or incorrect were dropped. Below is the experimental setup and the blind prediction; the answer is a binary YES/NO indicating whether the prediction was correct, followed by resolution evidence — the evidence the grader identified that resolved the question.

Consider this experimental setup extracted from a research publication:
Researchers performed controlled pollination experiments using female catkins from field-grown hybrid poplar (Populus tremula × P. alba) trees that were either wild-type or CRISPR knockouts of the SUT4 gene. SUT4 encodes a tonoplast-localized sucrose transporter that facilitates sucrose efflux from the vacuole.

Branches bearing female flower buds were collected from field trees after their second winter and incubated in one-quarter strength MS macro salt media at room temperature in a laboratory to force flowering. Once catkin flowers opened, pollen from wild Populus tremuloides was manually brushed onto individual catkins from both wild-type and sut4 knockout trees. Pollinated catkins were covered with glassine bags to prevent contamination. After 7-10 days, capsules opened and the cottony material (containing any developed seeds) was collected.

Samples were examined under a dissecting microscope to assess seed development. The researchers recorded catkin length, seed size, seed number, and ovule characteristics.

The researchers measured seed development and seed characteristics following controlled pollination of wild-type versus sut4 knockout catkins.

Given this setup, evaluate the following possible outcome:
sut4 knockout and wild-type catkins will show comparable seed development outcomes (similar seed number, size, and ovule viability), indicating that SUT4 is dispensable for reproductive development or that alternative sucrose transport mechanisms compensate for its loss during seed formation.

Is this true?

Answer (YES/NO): NO